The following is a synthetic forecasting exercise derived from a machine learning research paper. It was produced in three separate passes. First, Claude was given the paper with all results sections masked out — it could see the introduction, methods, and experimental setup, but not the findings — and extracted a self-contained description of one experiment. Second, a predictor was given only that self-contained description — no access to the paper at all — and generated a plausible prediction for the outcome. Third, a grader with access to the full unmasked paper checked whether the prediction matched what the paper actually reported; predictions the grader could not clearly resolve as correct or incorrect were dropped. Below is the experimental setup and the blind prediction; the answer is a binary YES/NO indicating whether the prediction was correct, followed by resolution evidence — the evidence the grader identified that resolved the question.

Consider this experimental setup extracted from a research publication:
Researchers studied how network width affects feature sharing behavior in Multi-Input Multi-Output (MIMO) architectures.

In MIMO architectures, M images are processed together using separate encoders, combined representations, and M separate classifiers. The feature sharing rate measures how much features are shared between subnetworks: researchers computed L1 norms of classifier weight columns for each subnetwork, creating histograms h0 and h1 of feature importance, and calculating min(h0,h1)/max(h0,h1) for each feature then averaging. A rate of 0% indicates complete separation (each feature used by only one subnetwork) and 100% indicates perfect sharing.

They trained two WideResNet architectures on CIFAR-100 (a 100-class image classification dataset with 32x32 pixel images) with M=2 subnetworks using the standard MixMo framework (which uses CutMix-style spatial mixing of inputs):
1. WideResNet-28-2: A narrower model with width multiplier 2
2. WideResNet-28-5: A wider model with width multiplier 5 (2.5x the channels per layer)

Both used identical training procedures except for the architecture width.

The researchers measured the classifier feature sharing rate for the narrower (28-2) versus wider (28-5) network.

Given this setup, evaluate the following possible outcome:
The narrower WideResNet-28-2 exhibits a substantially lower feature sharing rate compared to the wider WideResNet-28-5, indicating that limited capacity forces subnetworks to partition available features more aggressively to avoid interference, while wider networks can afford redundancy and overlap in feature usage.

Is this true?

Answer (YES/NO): YES